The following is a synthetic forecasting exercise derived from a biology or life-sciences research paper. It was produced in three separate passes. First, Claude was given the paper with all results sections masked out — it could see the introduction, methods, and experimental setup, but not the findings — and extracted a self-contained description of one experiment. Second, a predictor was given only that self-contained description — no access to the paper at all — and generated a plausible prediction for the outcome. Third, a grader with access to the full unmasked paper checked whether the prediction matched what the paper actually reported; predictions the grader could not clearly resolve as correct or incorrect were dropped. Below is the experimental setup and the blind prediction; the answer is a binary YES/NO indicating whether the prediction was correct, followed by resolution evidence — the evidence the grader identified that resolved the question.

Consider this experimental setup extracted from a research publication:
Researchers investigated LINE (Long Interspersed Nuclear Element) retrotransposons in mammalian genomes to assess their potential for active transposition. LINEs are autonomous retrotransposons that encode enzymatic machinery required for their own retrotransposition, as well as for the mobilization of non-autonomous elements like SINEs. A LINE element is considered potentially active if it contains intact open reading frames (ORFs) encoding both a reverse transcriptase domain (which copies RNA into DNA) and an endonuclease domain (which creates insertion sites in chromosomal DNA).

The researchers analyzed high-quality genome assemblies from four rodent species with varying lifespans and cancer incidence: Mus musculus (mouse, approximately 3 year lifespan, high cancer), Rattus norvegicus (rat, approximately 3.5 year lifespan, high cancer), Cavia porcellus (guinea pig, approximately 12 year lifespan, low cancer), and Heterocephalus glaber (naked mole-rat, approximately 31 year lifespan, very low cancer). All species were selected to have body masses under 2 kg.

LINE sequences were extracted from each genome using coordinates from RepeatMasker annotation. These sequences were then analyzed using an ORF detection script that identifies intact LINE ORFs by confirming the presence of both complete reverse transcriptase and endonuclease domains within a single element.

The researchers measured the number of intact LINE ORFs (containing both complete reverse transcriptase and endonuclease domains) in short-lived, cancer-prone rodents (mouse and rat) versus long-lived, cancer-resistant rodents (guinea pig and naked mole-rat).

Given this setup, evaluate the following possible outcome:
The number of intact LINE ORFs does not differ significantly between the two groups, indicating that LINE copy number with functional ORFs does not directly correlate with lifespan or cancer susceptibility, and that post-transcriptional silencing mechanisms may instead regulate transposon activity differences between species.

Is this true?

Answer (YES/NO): NO